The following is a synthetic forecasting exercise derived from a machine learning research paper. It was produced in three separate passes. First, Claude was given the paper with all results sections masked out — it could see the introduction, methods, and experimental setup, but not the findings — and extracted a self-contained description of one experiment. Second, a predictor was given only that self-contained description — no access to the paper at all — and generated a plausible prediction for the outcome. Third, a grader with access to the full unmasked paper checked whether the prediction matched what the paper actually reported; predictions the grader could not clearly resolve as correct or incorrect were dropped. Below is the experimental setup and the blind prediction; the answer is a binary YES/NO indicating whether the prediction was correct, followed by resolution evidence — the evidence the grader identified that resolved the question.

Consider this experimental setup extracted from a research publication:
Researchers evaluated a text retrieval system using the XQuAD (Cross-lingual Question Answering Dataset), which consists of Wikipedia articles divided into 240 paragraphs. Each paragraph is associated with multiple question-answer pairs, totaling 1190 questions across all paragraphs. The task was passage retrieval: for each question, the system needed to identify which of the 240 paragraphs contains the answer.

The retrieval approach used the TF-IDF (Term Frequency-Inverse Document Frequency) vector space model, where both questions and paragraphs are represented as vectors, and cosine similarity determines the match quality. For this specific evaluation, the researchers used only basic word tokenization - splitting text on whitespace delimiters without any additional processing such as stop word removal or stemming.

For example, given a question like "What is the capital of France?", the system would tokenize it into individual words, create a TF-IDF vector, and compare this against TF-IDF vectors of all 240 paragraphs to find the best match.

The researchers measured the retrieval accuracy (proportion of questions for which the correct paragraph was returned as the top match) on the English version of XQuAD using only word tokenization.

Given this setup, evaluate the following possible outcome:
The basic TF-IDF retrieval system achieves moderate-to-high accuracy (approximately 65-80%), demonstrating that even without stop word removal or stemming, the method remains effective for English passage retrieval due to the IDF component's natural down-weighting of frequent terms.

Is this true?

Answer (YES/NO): NO